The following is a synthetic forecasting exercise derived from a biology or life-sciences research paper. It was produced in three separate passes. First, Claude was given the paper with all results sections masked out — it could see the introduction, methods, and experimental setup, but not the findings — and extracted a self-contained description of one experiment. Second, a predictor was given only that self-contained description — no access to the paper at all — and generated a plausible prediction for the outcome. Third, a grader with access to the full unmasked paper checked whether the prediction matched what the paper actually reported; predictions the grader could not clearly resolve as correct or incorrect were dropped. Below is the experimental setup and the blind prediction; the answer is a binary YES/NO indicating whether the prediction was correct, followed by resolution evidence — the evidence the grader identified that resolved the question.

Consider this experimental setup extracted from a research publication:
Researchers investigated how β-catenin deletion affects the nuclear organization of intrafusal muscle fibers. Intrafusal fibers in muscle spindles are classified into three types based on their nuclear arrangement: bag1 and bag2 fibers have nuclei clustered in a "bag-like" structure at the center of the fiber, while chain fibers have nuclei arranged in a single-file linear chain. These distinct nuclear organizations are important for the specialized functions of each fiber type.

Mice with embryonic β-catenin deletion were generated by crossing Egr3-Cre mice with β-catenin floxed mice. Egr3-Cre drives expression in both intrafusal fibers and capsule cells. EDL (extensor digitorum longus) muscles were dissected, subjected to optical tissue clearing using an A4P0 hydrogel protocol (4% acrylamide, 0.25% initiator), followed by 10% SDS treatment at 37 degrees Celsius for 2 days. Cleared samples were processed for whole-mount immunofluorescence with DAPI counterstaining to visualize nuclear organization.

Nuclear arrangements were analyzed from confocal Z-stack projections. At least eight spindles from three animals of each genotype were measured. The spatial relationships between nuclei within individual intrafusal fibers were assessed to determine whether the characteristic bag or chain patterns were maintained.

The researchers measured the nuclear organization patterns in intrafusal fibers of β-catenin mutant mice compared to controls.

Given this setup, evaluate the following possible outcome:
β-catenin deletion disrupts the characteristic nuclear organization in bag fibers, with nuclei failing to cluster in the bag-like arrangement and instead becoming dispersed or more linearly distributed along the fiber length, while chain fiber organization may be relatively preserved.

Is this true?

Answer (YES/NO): NO